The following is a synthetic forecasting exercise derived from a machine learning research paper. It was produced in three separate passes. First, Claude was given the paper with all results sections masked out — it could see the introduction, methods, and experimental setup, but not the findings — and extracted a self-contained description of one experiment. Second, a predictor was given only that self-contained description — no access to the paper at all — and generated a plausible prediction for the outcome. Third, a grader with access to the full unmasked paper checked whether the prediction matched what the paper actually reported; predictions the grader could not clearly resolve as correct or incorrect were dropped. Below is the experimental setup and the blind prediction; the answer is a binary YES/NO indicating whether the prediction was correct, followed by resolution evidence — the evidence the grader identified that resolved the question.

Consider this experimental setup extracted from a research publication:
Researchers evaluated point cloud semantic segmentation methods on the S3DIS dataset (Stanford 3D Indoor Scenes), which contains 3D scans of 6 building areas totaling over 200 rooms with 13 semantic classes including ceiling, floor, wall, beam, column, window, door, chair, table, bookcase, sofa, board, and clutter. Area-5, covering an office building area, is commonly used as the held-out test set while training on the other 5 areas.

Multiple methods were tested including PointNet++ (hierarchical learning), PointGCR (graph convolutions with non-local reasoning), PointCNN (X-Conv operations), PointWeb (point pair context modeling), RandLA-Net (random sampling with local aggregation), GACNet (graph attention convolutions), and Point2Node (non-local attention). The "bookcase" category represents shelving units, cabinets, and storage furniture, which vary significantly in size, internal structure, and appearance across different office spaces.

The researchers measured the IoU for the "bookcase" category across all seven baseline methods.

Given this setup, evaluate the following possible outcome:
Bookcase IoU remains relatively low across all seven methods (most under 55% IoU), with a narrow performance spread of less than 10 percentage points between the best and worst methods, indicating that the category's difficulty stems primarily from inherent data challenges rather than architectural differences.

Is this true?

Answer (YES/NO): NO